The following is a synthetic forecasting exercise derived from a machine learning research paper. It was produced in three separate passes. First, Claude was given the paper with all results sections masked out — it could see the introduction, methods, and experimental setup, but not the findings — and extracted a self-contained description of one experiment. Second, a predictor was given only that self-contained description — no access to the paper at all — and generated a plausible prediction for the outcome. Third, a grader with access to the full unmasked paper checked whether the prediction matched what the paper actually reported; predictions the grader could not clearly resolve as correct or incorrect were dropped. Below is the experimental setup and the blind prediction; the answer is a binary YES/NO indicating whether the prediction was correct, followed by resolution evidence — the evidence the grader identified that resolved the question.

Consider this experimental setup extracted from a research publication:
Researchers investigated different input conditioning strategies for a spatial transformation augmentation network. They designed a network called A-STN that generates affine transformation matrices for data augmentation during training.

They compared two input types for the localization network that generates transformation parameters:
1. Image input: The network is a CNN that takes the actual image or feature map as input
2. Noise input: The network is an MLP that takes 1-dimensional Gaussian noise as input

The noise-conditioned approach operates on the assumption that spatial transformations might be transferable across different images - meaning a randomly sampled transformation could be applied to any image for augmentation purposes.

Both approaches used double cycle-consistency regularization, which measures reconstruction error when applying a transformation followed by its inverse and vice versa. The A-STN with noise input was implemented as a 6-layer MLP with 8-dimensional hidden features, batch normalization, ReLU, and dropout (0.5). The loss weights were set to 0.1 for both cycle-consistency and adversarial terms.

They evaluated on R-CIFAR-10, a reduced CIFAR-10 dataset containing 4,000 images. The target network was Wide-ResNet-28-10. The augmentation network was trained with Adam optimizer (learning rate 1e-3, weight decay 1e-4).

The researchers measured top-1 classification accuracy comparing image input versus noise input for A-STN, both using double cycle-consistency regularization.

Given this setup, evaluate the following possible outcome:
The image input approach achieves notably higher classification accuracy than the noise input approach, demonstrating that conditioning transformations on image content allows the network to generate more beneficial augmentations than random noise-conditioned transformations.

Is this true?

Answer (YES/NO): NO